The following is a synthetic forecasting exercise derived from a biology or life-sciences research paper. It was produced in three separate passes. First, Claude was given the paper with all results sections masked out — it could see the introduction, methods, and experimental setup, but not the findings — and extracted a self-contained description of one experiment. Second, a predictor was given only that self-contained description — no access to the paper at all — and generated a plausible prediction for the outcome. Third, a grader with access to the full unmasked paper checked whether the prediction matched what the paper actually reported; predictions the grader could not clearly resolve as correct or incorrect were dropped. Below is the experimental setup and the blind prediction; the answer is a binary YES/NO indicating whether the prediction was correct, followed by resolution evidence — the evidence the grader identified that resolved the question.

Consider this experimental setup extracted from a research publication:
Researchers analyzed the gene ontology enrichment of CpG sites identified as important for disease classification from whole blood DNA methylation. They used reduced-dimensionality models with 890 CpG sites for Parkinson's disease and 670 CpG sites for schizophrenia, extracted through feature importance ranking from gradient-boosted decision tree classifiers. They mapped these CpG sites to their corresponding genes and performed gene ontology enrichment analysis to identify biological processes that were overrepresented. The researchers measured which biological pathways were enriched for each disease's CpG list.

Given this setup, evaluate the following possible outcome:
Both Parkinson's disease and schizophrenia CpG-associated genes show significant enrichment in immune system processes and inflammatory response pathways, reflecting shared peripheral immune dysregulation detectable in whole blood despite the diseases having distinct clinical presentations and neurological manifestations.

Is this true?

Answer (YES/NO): NO